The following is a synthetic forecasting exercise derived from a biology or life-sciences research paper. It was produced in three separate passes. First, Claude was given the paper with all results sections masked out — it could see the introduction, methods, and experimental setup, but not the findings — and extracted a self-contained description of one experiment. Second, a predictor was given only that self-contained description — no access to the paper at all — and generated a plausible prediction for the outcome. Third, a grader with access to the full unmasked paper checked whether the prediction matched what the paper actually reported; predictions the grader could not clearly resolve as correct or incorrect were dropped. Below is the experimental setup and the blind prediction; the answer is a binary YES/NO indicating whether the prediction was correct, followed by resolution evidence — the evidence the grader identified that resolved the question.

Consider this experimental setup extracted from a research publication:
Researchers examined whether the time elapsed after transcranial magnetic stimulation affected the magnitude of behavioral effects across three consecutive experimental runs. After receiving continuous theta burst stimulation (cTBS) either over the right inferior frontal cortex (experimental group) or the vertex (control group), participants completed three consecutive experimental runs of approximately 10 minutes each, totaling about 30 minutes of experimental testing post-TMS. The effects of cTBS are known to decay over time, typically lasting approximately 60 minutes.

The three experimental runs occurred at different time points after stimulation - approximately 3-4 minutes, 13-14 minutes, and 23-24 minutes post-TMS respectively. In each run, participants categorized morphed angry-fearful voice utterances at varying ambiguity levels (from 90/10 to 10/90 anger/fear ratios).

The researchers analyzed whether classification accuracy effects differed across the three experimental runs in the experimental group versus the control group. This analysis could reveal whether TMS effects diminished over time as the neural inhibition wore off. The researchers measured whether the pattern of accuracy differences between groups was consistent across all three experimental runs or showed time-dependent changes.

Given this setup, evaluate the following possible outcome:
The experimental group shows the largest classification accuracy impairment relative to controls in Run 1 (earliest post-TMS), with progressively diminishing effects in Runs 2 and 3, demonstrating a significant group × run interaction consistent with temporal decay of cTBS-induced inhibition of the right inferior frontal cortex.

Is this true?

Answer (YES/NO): NO